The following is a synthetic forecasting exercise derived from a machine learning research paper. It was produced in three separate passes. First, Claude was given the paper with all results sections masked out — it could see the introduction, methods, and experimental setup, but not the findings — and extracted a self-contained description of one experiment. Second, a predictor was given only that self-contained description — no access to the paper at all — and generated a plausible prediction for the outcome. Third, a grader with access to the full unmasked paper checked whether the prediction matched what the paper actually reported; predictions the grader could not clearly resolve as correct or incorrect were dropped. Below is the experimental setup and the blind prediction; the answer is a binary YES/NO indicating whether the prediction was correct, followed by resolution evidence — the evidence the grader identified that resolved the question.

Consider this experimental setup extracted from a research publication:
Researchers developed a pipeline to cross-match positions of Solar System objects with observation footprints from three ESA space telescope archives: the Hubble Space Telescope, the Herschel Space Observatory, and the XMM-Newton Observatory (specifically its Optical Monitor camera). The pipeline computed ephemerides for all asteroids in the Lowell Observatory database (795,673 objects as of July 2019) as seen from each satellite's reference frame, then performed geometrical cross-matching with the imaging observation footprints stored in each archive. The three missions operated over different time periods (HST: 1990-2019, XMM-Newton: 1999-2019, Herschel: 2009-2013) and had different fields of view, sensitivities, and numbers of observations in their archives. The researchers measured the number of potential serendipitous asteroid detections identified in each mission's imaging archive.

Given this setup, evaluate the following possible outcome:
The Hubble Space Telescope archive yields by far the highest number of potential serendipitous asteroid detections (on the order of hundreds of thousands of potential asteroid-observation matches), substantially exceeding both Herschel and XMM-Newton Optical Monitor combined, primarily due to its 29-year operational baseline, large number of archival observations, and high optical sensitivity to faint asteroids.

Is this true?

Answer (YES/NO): NO